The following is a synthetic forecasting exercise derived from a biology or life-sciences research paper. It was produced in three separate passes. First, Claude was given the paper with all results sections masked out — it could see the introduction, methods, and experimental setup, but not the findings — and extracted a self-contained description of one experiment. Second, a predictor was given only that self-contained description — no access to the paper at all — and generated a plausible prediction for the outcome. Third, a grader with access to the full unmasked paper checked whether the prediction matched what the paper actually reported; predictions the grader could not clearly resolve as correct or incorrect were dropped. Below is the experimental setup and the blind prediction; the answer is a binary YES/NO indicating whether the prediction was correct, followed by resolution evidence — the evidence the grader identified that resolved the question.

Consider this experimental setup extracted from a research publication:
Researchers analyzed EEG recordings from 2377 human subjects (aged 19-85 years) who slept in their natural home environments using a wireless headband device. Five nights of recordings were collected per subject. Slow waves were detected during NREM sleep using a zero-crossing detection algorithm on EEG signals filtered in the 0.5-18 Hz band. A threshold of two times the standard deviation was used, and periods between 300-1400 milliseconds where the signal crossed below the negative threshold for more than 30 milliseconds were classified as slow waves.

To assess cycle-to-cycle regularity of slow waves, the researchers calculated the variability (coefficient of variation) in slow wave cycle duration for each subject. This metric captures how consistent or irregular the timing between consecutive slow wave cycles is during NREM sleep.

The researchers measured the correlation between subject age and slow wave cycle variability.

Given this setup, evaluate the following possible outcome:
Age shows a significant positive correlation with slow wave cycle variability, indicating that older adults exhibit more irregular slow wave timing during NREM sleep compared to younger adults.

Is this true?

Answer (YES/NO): YES